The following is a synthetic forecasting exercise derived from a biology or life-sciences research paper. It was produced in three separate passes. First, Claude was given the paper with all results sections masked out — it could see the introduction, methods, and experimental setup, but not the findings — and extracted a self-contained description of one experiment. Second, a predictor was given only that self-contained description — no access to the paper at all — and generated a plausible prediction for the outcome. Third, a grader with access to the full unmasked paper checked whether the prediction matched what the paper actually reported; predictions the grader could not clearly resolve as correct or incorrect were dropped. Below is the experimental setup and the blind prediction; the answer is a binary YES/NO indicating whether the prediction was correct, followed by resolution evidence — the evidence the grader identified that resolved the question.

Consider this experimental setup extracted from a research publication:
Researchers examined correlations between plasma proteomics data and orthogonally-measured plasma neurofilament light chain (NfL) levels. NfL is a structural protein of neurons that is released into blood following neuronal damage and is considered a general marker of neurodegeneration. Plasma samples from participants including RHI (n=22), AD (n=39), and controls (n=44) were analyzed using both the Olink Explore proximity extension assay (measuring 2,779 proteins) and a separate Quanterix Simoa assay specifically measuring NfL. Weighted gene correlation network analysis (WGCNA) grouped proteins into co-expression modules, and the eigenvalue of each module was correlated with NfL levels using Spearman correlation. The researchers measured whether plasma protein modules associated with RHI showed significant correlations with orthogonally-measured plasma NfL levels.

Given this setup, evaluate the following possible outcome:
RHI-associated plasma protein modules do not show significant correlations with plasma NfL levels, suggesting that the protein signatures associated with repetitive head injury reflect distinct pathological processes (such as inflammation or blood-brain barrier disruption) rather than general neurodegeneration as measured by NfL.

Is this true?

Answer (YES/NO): YES